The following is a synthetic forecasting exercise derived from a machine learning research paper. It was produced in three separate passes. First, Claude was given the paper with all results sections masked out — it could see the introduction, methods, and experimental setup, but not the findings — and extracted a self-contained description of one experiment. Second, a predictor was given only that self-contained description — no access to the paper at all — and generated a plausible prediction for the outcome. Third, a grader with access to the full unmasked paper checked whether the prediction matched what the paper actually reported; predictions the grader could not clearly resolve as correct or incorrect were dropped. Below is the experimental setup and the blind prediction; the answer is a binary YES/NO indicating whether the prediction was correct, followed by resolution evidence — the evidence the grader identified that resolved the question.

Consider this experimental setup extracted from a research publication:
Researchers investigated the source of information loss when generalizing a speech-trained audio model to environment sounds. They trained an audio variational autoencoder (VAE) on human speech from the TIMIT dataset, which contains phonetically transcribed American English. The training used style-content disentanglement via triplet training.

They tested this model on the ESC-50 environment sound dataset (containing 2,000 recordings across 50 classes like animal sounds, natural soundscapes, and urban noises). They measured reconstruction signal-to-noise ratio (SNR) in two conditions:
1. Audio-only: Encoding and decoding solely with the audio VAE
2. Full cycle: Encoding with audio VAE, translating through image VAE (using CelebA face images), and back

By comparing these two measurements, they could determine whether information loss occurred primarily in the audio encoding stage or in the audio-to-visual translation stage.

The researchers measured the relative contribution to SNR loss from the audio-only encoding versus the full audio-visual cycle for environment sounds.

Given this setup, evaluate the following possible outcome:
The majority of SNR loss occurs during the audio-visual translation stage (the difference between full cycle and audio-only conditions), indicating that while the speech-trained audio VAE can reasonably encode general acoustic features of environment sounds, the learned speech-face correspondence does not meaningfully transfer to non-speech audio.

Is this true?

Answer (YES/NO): NO